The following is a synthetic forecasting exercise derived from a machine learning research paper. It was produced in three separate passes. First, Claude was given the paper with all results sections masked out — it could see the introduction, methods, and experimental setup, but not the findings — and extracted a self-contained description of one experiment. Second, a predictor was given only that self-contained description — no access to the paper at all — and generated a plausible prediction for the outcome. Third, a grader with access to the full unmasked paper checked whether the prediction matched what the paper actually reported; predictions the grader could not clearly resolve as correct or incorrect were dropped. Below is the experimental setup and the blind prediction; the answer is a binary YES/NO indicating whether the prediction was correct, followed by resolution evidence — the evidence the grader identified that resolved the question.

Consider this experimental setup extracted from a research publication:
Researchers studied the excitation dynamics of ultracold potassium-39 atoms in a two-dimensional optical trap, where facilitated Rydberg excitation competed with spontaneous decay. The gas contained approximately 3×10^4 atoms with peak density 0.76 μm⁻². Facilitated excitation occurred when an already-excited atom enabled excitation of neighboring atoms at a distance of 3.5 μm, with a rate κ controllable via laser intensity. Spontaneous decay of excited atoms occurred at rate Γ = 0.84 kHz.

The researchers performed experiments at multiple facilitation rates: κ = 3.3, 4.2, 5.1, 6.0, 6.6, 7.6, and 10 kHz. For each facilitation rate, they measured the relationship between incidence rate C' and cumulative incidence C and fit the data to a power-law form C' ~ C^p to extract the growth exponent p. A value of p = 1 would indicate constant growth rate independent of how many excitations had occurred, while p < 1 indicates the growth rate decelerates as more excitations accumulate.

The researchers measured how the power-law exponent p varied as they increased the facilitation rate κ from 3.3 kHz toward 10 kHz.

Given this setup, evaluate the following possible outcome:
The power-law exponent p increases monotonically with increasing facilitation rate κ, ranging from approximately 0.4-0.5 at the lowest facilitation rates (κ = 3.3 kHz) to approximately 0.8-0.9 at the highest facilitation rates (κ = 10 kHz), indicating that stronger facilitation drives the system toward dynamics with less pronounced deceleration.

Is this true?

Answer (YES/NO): NO